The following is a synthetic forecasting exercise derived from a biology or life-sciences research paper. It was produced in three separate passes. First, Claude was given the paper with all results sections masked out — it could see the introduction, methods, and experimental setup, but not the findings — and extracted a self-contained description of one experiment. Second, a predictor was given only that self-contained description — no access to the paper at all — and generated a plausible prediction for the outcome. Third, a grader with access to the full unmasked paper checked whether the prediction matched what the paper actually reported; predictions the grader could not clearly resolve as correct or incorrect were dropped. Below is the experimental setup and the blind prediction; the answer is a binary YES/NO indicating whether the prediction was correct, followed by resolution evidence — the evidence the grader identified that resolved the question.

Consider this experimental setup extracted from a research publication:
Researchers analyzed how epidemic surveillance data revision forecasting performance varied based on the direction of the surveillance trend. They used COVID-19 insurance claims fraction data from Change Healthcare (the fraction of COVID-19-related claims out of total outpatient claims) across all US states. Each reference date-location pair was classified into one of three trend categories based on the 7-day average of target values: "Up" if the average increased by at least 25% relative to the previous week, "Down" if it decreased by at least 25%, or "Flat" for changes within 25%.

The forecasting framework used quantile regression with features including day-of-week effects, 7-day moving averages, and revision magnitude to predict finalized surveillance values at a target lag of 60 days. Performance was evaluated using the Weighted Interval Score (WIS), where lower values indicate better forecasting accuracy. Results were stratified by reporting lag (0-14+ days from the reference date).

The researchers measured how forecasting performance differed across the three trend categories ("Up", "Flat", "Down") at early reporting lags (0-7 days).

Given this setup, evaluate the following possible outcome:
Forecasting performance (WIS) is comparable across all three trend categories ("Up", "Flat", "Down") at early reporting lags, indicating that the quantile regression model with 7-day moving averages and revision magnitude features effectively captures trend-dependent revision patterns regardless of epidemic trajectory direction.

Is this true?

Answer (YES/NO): NO